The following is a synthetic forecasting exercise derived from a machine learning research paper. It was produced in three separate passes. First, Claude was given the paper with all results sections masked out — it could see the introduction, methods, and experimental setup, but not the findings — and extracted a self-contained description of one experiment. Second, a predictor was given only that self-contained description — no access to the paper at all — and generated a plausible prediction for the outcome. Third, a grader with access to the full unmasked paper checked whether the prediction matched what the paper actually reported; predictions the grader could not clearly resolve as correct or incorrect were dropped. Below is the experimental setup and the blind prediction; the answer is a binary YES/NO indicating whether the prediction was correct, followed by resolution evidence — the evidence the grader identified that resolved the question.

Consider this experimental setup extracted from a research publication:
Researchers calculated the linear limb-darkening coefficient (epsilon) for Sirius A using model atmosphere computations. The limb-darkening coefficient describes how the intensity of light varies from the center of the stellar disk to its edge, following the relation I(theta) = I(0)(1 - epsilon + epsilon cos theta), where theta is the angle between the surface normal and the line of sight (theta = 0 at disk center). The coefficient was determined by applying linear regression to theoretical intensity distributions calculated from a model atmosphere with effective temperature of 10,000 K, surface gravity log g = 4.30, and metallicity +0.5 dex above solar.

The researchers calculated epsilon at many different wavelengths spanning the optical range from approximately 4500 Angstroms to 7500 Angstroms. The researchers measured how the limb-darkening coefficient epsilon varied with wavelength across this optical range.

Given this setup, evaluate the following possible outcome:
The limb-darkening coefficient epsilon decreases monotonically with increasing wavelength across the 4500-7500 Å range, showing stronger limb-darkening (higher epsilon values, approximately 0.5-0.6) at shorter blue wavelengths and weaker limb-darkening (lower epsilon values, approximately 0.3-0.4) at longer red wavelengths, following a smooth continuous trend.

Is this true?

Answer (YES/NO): YES